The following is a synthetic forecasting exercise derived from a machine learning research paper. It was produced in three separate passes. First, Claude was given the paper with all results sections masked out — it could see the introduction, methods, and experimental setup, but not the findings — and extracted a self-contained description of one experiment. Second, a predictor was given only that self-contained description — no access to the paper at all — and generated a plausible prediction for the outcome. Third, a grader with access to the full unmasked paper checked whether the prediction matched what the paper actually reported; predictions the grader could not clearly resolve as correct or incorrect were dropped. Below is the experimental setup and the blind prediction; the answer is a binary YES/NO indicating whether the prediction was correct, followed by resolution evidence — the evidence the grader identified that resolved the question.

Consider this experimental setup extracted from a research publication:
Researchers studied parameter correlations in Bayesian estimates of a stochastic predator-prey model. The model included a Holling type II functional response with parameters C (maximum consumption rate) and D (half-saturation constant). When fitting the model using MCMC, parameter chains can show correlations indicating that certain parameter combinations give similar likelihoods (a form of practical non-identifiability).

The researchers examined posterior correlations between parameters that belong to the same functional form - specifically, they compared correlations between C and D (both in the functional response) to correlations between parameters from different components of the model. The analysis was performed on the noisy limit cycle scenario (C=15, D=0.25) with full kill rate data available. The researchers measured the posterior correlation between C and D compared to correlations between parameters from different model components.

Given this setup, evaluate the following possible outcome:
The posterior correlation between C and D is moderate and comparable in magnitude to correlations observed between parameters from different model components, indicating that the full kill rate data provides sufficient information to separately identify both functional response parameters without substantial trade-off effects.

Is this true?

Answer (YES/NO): NO